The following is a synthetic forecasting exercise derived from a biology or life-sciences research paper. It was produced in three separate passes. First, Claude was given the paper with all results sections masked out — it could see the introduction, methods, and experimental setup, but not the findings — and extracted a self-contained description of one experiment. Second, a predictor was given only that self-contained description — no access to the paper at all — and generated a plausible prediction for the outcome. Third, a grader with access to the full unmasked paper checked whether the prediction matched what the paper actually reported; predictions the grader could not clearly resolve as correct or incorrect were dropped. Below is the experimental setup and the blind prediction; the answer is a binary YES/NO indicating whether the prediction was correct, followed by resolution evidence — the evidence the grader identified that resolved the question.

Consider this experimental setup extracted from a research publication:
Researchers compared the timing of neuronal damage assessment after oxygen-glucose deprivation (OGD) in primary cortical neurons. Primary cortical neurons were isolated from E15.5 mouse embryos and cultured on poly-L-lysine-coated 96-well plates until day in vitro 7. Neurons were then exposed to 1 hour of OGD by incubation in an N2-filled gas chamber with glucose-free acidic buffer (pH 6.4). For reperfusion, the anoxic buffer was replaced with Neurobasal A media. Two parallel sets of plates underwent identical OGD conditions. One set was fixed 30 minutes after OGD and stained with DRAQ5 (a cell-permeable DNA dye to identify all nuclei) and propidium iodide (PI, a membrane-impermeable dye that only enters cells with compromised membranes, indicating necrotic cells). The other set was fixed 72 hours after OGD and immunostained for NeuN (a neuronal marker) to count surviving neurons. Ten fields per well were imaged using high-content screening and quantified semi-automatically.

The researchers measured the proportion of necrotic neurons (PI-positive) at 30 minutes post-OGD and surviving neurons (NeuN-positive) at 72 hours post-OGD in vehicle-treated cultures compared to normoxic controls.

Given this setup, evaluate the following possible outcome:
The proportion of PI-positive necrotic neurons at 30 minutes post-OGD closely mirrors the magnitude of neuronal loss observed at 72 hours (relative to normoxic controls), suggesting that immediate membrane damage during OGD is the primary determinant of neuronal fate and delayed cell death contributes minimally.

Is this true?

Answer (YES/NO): NO